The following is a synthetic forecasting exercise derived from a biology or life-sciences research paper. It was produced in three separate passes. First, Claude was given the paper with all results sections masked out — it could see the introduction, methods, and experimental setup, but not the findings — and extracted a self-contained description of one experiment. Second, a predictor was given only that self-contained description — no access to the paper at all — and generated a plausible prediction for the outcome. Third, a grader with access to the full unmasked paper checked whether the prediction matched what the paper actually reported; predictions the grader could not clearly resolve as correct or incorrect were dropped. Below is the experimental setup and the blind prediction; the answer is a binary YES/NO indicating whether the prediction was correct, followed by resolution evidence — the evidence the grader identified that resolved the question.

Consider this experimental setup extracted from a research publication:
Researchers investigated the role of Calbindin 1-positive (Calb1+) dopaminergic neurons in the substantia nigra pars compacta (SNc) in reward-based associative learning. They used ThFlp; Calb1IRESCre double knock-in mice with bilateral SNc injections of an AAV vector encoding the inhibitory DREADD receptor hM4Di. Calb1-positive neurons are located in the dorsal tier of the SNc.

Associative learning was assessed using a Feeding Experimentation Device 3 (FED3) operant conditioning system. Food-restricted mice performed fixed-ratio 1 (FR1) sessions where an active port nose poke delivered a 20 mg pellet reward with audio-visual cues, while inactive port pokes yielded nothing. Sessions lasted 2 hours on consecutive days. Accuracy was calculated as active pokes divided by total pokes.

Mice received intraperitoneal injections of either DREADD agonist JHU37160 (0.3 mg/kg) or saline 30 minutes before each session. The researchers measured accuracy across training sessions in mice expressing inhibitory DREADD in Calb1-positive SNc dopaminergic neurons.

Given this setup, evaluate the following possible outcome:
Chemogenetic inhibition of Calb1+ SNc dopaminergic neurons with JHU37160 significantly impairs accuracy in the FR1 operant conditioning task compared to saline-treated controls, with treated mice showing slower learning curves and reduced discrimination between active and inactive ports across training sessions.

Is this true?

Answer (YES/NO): NO